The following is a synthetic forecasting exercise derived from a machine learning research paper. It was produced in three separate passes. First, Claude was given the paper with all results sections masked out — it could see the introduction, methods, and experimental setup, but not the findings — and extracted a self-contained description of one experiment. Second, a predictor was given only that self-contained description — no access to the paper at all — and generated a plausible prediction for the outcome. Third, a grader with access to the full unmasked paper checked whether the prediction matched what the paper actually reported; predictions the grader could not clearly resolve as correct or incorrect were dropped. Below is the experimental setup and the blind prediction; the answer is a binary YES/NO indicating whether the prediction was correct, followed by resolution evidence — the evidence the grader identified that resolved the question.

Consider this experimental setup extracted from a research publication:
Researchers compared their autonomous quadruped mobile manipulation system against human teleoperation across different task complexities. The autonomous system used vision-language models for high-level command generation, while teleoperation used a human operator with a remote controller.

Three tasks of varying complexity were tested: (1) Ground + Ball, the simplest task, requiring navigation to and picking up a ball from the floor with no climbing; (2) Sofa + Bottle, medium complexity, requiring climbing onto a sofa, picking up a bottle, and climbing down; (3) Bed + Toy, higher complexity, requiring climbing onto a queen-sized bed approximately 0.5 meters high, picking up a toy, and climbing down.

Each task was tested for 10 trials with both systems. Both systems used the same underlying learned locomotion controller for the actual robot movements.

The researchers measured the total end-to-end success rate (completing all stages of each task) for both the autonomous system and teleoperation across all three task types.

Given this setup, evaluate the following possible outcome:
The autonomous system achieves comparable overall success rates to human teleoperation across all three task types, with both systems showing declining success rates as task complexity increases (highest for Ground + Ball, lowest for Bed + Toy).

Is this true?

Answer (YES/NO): NO